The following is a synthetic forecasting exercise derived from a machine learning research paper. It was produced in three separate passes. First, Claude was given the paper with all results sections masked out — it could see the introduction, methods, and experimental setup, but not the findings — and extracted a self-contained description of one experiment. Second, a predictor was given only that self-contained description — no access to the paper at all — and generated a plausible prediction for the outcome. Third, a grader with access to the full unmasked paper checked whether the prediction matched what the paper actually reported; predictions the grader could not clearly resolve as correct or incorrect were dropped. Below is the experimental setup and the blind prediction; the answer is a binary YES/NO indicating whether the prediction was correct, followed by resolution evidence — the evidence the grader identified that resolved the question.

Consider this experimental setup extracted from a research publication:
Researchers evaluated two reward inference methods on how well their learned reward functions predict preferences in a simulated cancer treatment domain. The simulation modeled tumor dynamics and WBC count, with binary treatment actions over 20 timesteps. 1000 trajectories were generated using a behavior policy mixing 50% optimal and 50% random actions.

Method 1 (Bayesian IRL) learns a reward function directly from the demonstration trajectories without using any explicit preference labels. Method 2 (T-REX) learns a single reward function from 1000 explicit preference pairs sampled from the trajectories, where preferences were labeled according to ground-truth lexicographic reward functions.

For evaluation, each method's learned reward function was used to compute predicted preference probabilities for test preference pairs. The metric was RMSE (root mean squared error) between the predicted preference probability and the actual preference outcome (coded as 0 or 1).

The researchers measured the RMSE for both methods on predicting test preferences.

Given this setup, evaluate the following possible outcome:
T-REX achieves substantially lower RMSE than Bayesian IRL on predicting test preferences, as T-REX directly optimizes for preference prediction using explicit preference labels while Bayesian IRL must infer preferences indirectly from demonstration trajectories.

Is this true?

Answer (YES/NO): YES